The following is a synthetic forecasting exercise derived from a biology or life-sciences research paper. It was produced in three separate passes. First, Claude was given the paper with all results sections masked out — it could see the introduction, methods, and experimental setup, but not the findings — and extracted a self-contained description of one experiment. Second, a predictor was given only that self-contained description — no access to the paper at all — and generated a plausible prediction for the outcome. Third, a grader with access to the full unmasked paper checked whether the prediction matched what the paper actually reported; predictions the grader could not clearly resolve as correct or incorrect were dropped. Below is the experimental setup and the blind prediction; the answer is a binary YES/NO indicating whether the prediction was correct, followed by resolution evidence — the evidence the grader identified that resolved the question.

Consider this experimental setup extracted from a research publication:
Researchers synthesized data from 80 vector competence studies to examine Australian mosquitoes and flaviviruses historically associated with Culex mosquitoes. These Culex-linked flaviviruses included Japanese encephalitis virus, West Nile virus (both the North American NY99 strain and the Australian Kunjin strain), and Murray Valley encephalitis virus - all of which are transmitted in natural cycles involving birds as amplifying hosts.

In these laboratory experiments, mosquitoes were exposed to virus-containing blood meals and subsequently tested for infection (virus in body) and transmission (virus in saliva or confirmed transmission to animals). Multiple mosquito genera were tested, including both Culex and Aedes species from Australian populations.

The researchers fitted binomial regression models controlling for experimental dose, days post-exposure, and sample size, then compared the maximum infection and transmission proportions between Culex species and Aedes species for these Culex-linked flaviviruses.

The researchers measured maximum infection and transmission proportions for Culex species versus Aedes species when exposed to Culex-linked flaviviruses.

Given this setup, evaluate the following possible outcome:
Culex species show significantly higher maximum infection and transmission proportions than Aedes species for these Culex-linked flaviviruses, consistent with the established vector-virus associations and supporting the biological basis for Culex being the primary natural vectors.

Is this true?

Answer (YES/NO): YES